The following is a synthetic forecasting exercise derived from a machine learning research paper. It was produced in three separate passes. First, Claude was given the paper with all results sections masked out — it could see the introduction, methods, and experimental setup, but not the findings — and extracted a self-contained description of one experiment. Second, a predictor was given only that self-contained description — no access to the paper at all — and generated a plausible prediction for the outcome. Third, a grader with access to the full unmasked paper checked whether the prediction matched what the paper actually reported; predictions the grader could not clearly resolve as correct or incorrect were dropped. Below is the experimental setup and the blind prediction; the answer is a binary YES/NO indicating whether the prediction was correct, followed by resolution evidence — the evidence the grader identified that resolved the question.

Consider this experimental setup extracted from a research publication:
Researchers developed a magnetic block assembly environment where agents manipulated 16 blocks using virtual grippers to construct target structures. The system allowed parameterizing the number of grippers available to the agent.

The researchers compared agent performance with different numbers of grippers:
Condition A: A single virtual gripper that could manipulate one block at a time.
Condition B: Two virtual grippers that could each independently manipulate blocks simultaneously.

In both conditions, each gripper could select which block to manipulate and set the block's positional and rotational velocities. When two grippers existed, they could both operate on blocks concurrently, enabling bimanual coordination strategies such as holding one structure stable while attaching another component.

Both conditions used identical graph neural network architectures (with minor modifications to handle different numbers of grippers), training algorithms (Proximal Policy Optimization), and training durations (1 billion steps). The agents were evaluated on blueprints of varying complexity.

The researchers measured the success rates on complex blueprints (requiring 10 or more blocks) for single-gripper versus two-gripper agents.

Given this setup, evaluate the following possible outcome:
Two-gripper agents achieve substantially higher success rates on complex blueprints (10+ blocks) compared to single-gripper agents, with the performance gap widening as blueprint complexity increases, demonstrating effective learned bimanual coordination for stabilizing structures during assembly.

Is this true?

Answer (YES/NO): YES